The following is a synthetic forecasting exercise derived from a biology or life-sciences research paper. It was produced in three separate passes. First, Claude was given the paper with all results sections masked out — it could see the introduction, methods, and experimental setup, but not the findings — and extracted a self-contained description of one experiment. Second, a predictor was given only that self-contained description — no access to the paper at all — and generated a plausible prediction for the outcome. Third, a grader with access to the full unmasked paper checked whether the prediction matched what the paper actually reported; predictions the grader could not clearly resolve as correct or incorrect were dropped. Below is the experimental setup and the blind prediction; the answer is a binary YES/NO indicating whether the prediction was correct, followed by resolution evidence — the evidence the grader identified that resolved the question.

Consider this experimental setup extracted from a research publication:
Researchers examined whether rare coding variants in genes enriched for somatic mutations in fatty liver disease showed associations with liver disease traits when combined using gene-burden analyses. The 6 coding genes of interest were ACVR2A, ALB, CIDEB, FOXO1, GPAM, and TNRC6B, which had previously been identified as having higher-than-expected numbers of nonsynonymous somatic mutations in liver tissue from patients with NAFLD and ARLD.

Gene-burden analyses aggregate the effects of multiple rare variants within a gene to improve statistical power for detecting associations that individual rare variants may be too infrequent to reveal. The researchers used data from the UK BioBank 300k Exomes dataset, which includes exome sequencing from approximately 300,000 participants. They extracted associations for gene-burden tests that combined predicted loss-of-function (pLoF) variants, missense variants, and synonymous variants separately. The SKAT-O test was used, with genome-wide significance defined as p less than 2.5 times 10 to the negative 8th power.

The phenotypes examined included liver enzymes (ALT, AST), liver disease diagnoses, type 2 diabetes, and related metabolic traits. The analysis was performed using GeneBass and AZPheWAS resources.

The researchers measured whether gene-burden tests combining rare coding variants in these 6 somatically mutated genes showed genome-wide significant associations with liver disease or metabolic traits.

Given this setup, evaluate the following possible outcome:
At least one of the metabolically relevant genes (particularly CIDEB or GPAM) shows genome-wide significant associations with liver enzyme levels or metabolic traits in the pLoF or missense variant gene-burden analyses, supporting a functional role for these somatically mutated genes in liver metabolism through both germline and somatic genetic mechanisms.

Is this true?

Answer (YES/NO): NO